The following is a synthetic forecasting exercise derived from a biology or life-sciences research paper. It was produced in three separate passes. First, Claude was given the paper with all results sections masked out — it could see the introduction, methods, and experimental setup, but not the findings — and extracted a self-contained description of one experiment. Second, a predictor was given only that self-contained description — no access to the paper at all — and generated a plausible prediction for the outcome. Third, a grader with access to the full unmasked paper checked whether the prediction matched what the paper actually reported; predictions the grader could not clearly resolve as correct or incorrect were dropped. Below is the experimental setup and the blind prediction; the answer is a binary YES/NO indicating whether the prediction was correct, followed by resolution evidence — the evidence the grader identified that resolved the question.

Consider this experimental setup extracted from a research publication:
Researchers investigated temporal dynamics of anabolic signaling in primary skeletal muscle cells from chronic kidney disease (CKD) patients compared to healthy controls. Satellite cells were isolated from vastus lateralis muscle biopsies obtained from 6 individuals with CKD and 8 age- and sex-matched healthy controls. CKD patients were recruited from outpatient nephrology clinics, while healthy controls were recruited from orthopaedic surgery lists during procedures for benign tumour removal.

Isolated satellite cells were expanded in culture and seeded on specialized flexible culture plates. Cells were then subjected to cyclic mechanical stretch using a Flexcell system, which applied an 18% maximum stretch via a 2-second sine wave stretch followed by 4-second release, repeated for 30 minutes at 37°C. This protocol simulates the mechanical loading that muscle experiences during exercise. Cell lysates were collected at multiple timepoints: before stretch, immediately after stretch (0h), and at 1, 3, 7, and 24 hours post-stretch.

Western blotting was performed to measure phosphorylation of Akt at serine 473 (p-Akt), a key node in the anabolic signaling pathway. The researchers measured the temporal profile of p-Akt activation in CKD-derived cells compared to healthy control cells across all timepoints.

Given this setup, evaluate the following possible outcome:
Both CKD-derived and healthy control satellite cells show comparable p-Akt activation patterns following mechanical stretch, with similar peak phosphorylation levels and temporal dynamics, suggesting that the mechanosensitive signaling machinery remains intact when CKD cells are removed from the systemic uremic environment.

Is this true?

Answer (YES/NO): YES